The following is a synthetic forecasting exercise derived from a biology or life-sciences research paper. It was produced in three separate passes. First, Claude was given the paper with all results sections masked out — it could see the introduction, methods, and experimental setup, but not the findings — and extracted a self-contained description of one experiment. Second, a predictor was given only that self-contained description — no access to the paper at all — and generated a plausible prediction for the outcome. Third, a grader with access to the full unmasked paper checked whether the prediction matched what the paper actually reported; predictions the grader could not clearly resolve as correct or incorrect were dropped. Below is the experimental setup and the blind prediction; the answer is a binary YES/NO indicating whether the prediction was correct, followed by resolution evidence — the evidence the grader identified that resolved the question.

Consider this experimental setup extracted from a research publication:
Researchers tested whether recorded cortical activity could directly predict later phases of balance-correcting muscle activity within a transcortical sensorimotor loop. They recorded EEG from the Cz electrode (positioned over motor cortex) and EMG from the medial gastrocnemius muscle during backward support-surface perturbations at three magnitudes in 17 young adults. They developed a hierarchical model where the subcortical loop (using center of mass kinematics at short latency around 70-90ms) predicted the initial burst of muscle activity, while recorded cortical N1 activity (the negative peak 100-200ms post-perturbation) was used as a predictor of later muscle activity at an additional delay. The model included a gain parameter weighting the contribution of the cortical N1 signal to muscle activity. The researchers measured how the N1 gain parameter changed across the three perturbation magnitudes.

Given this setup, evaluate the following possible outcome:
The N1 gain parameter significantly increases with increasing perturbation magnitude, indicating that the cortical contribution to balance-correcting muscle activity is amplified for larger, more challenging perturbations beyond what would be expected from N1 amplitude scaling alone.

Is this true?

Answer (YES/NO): YES